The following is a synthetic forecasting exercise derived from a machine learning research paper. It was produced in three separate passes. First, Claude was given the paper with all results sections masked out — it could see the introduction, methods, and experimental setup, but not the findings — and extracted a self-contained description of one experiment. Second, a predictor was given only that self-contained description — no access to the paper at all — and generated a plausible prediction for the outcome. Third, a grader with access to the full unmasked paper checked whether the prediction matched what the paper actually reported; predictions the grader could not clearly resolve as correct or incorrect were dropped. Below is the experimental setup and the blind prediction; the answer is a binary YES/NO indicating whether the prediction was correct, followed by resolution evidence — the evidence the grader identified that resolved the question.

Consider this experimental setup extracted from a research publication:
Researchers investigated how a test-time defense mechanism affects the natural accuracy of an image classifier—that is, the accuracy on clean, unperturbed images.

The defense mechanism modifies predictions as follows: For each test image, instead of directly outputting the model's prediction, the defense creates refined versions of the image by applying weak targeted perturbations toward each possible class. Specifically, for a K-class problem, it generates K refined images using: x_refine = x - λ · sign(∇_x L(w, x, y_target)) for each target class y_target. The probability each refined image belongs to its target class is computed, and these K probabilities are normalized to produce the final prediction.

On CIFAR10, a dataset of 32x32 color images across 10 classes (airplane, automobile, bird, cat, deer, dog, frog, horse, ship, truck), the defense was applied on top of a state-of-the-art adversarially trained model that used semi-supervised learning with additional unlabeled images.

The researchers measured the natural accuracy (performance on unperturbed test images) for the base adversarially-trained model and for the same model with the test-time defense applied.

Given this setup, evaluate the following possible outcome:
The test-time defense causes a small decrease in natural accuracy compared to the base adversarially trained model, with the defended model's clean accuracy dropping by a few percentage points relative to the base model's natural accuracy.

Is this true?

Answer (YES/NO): NO